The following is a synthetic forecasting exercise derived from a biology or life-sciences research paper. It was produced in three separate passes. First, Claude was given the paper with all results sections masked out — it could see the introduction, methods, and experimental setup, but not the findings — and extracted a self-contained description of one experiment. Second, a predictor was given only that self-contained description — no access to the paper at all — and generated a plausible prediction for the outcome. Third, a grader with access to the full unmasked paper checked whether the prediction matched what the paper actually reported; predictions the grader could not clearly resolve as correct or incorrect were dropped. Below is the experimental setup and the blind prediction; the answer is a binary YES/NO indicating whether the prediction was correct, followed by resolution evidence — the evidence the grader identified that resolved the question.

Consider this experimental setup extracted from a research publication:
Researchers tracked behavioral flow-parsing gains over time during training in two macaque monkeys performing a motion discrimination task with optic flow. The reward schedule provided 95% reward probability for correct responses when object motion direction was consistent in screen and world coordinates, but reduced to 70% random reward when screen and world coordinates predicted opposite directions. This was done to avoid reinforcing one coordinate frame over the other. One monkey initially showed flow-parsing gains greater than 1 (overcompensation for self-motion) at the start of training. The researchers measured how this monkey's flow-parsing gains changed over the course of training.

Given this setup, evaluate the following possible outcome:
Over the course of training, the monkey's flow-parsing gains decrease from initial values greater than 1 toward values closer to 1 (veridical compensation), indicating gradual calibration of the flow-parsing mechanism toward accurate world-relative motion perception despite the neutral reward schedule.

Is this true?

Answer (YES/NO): NO